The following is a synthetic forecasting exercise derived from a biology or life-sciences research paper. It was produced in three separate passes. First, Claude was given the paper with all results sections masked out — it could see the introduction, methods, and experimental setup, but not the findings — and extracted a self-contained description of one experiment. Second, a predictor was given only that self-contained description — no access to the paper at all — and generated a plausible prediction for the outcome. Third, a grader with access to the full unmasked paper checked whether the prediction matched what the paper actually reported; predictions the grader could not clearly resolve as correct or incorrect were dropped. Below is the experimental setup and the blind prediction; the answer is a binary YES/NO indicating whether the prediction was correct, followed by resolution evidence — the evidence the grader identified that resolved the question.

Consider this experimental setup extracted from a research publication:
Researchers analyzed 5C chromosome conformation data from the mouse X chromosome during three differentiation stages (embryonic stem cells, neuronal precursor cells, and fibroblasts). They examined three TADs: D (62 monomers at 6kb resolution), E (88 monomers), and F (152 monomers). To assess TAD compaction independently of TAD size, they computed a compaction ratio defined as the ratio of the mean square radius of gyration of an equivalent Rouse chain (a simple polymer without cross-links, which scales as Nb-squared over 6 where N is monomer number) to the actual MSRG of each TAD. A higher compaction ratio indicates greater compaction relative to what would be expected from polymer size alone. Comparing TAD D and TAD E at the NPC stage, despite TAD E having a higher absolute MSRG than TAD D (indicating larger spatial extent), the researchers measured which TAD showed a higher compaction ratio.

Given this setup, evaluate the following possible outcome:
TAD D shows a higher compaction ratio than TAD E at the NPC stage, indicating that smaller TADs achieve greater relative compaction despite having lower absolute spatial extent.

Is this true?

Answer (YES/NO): NO